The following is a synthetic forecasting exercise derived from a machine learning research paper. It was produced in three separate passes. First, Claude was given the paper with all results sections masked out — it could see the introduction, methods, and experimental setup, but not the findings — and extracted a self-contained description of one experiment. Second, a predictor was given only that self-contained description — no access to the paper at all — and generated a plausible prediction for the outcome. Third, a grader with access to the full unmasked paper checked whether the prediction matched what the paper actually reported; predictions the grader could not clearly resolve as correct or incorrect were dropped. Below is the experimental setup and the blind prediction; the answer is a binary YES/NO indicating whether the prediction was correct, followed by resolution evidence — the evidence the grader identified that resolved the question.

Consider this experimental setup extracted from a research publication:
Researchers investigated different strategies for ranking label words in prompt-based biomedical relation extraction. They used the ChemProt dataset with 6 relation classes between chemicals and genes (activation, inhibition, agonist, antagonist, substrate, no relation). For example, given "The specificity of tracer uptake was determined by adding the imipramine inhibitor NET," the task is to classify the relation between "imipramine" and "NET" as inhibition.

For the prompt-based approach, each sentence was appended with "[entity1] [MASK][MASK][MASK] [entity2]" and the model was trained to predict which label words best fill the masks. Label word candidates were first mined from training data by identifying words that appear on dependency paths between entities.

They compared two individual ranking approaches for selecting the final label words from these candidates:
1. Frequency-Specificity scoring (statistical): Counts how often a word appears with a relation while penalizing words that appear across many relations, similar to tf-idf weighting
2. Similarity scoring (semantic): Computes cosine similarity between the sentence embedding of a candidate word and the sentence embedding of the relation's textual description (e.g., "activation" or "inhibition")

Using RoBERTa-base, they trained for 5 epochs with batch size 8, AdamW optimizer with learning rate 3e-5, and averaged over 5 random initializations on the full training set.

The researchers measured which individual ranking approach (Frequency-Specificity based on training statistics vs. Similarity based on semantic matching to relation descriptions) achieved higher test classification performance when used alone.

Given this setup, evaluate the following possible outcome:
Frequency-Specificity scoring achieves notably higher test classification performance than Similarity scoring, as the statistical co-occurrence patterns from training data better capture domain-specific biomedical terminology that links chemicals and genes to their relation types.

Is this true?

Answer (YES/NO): NO